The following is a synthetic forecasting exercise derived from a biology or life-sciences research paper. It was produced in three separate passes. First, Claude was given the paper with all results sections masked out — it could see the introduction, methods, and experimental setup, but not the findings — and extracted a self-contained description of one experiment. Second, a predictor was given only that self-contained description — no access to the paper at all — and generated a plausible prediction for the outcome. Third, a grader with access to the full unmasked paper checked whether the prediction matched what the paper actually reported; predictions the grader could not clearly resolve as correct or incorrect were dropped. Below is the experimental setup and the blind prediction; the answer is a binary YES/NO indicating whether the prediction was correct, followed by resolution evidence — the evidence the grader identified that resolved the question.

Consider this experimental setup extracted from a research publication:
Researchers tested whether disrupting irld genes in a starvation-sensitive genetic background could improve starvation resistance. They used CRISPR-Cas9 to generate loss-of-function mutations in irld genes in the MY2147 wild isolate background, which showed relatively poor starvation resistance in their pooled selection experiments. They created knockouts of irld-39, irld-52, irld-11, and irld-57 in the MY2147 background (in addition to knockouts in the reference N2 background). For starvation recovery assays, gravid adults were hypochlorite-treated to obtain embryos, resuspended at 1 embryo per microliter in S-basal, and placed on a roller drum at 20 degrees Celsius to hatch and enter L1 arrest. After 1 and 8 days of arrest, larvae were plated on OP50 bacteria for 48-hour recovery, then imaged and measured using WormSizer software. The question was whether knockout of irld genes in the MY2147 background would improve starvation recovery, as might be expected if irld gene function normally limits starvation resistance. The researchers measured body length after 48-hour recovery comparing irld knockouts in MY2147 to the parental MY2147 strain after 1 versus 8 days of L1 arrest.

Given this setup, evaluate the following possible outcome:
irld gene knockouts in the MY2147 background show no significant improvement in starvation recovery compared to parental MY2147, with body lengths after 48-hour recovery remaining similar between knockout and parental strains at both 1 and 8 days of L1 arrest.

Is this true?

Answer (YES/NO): NO